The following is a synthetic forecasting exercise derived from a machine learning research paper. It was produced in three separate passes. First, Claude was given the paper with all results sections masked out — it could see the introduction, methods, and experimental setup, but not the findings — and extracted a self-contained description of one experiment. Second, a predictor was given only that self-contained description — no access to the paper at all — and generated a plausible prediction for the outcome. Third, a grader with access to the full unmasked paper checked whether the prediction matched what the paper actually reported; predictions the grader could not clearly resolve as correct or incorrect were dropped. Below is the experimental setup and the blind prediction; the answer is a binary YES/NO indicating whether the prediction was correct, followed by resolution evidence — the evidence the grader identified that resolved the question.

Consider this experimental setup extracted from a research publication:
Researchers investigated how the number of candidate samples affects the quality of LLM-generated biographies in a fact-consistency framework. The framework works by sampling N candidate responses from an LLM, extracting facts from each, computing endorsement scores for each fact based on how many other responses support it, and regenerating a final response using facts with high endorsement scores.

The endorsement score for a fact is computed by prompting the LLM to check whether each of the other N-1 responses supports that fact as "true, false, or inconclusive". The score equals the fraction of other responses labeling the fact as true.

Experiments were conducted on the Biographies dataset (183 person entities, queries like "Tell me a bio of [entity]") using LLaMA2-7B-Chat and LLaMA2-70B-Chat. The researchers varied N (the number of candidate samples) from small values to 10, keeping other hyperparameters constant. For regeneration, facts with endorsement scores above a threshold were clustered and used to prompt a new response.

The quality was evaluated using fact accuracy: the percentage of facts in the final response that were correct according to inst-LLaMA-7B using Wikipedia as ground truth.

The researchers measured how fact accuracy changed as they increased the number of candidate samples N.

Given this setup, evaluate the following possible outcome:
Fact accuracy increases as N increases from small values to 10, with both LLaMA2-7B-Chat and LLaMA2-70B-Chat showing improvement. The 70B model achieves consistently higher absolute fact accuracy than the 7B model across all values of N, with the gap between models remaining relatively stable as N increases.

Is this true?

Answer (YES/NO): NO